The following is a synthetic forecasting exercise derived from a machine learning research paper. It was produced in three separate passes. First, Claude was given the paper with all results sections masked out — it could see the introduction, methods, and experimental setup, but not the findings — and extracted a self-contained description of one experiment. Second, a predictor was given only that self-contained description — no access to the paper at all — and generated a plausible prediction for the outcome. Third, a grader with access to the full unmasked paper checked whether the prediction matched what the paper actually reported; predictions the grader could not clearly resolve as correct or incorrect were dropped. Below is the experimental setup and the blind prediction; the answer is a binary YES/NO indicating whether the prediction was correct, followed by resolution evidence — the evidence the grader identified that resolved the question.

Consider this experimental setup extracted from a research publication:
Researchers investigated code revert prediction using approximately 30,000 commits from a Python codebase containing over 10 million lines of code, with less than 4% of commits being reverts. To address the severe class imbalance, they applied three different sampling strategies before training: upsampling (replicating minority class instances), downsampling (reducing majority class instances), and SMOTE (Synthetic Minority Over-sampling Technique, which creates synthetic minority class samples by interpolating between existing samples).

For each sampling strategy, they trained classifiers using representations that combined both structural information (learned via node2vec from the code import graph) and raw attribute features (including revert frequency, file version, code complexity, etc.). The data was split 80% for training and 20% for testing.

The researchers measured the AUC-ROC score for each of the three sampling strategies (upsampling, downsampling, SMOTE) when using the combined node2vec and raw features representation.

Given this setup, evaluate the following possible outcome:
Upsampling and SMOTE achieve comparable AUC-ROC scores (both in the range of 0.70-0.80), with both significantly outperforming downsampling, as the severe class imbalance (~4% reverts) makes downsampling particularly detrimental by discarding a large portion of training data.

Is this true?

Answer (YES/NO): NO